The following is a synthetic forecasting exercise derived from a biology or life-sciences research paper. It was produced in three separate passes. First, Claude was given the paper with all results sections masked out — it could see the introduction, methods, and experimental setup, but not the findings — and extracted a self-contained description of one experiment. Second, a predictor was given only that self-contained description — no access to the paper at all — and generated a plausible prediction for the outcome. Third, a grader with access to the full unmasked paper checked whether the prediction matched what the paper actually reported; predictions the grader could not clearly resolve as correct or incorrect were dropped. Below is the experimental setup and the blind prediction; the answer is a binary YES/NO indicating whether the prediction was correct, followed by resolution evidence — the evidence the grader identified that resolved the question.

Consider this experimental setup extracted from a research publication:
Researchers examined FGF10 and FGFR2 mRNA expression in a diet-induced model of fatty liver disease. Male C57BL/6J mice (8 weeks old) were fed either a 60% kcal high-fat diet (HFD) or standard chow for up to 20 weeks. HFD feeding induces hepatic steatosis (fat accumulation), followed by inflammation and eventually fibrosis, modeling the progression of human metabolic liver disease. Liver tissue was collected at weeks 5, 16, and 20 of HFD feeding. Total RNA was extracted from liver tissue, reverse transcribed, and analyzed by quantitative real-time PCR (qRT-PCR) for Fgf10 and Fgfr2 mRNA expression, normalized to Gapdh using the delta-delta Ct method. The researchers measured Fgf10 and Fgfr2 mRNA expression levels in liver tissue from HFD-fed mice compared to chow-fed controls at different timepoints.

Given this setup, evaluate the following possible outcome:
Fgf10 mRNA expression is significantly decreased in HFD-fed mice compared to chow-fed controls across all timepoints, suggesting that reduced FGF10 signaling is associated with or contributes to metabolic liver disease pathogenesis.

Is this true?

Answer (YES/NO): NO